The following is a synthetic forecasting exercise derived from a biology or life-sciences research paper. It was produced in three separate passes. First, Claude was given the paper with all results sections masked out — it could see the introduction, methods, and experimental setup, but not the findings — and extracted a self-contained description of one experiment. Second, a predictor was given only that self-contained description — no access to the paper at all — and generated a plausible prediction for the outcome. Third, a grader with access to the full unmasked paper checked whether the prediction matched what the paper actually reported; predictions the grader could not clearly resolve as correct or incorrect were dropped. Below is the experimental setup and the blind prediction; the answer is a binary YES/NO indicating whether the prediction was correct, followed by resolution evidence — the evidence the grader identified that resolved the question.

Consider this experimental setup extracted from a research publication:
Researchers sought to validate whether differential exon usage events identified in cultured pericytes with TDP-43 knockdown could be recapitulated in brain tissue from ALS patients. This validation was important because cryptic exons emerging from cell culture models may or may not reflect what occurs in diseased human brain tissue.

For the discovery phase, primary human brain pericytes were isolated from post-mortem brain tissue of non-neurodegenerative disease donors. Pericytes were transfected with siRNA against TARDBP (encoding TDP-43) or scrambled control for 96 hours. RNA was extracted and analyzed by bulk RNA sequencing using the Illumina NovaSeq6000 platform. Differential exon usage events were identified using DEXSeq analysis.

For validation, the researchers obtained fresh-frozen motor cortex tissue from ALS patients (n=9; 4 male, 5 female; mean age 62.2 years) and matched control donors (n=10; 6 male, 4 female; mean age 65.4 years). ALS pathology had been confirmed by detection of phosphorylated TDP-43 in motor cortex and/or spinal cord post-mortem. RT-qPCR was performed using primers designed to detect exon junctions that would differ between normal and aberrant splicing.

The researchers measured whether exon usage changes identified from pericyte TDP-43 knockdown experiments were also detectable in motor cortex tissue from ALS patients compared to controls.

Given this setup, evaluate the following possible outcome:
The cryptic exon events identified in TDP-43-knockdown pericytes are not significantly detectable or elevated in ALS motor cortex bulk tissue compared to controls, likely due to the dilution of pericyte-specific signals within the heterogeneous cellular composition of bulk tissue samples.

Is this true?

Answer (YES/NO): NO